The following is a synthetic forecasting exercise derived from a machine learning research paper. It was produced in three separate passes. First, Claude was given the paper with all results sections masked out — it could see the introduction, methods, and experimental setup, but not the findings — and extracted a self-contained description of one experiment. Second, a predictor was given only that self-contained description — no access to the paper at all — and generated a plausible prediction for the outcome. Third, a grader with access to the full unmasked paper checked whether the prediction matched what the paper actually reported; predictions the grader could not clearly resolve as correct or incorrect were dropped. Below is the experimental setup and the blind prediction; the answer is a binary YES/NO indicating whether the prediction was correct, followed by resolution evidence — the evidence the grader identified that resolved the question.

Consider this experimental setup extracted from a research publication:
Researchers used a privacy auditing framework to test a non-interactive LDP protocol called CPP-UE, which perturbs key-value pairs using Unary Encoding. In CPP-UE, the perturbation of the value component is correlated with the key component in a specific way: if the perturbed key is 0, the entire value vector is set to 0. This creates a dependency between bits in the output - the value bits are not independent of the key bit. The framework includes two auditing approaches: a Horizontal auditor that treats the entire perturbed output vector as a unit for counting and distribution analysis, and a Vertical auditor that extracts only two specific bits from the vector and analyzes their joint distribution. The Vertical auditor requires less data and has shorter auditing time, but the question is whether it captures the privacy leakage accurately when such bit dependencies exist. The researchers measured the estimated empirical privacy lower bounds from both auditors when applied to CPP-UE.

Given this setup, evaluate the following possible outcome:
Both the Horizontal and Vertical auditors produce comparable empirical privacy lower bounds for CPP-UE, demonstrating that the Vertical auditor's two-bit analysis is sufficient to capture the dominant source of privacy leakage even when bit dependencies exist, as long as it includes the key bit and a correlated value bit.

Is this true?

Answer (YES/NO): NO